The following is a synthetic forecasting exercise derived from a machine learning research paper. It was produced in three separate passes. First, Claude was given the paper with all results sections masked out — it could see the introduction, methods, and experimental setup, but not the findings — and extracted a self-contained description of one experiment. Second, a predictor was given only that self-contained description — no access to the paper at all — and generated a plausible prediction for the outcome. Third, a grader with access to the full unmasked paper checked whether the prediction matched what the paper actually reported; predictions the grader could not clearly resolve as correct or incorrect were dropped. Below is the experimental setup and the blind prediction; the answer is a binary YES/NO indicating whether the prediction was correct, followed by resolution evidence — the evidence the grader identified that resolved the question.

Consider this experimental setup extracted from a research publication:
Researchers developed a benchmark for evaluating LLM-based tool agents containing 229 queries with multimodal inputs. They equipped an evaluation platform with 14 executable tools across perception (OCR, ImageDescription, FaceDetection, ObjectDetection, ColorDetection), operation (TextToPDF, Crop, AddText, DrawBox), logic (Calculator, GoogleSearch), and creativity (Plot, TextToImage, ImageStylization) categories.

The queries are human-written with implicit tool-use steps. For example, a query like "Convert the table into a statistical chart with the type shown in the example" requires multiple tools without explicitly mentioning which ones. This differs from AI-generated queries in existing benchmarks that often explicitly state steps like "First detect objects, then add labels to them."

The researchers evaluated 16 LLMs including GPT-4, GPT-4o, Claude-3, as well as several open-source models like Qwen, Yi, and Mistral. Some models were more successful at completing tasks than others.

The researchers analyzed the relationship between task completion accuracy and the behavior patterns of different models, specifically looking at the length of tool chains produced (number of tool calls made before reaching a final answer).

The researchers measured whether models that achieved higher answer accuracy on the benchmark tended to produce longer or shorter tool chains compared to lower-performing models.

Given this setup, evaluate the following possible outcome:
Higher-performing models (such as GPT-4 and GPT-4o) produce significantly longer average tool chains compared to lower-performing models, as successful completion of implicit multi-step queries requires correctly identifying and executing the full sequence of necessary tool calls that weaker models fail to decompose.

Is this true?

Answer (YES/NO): YES